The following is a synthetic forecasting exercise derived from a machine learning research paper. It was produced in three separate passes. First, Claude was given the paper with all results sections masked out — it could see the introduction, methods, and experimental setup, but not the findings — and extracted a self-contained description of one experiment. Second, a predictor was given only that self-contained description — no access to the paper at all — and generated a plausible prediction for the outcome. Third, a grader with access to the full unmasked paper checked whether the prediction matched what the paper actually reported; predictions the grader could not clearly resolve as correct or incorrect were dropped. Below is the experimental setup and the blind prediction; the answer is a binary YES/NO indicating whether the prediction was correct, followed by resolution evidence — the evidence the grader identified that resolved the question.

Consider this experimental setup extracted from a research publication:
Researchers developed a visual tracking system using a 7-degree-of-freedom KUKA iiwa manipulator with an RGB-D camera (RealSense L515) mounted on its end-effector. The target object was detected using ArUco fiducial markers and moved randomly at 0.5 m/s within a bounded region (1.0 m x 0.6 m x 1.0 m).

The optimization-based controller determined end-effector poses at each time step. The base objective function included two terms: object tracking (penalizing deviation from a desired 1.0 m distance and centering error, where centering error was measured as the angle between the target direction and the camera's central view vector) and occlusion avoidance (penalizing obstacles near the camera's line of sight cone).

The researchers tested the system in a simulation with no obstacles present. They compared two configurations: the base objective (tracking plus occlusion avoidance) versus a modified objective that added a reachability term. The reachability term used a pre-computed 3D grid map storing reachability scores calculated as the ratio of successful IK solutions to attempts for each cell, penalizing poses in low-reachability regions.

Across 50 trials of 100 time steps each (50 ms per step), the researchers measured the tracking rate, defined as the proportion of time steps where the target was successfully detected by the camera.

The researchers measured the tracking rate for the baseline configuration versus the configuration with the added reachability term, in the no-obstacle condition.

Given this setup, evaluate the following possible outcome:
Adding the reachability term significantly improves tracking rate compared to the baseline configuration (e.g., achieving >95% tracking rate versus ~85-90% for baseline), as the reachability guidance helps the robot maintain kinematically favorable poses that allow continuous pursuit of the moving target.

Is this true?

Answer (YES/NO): NO